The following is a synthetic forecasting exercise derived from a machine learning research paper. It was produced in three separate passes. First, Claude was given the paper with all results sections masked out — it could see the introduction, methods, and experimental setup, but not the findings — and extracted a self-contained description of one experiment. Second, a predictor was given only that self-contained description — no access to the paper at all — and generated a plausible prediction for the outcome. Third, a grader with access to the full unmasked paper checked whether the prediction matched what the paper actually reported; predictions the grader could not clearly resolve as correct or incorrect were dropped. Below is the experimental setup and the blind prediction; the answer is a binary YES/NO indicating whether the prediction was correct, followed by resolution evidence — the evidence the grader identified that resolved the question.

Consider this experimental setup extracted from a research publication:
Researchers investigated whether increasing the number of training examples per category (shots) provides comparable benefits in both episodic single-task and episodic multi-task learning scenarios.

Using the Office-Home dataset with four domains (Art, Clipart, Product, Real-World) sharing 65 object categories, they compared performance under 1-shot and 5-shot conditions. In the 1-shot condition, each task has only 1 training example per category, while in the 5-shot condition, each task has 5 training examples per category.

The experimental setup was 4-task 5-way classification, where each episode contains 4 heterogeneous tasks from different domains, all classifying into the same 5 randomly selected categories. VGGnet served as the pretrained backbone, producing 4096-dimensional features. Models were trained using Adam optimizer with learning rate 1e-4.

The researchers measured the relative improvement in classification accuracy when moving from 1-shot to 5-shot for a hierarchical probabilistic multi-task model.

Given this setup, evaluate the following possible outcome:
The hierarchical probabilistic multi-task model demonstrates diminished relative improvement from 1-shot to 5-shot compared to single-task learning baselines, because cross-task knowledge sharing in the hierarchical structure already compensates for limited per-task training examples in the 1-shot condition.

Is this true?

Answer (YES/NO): YES